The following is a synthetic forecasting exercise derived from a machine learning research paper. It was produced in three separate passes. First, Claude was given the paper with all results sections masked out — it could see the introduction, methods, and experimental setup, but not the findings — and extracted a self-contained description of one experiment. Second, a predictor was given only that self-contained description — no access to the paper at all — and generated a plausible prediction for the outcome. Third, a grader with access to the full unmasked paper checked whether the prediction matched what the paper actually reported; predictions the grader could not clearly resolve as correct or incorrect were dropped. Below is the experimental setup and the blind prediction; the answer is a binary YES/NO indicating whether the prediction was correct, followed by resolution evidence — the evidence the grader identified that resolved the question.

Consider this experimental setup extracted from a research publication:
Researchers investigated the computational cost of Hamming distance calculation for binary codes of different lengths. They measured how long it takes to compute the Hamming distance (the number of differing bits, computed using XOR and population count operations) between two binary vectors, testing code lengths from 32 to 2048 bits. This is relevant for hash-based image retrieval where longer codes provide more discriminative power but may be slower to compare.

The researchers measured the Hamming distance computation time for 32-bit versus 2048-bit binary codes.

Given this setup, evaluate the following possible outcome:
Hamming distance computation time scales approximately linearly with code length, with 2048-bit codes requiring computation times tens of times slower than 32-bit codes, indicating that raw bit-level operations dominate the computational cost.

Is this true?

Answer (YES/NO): NO